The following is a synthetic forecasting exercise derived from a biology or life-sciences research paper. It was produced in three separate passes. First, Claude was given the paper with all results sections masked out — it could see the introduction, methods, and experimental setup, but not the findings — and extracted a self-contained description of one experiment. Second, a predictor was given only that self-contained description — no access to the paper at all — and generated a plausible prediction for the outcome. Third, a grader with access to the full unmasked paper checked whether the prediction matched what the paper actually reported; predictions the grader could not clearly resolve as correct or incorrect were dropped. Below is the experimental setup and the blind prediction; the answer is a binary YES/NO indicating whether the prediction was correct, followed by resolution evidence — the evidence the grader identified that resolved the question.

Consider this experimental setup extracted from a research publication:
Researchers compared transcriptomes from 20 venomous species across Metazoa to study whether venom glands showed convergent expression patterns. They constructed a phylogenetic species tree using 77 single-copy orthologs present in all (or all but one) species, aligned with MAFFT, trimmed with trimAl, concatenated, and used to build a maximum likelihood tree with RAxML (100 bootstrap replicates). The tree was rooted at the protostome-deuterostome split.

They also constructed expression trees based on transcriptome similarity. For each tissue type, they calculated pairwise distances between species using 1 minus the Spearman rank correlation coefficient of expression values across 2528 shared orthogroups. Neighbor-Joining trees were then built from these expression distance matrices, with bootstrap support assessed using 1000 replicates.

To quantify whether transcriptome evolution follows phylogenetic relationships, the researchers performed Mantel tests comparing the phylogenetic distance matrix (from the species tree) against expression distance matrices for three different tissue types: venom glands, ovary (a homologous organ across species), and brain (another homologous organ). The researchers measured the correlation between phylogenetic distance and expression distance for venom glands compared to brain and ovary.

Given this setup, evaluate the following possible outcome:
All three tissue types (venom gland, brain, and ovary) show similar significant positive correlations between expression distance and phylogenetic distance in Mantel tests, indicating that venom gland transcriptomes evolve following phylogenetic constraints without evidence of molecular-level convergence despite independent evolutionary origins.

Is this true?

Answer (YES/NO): NO